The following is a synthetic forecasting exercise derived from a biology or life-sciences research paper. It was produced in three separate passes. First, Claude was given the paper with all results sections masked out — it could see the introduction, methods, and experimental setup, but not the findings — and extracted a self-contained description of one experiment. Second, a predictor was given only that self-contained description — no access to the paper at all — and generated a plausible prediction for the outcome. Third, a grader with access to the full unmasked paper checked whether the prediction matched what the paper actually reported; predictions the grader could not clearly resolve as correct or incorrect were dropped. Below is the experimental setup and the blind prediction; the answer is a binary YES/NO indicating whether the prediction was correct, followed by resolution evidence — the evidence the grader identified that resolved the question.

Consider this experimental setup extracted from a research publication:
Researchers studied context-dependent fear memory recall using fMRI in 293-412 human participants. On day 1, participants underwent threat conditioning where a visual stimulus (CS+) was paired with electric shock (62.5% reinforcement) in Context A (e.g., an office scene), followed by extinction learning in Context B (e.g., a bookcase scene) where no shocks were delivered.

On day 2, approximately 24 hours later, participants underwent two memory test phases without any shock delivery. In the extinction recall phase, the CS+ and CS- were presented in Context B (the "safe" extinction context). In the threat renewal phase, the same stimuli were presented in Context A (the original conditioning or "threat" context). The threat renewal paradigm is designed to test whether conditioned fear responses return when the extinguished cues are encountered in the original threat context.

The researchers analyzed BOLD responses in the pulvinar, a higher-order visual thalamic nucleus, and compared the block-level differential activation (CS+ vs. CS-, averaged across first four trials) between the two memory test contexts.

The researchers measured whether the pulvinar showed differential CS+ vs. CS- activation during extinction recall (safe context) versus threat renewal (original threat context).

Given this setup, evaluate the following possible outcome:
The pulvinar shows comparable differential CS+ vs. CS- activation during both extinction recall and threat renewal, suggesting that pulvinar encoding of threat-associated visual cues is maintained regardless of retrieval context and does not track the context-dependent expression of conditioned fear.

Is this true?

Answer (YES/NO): NO